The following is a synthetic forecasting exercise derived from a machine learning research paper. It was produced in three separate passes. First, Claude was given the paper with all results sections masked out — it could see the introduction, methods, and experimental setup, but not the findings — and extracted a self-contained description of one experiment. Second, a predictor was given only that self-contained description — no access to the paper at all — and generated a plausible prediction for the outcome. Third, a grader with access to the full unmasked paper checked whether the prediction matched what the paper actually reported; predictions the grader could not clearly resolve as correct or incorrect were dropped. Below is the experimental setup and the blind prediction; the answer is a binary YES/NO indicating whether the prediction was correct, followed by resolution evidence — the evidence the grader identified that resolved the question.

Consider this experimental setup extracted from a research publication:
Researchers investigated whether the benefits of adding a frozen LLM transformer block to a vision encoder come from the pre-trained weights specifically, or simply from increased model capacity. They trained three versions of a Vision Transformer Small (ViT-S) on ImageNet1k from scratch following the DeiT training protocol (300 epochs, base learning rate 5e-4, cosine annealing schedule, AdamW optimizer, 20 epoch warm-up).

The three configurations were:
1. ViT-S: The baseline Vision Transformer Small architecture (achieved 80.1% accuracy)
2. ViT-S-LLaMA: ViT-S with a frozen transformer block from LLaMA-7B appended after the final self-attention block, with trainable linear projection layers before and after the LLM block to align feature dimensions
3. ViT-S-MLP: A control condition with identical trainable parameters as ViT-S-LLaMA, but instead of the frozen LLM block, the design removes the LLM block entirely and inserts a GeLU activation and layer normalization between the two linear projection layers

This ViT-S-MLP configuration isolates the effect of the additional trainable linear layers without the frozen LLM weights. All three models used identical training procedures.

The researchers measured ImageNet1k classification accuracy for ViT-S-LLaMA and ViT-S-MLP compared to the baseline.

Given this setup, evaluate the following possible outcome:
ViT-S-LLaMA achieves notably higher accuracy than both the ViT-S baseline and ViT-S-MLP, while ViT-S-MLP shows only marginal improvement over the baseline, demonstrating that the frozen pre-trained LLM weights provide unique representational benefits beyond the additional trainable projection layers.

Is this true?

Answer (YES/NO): YES